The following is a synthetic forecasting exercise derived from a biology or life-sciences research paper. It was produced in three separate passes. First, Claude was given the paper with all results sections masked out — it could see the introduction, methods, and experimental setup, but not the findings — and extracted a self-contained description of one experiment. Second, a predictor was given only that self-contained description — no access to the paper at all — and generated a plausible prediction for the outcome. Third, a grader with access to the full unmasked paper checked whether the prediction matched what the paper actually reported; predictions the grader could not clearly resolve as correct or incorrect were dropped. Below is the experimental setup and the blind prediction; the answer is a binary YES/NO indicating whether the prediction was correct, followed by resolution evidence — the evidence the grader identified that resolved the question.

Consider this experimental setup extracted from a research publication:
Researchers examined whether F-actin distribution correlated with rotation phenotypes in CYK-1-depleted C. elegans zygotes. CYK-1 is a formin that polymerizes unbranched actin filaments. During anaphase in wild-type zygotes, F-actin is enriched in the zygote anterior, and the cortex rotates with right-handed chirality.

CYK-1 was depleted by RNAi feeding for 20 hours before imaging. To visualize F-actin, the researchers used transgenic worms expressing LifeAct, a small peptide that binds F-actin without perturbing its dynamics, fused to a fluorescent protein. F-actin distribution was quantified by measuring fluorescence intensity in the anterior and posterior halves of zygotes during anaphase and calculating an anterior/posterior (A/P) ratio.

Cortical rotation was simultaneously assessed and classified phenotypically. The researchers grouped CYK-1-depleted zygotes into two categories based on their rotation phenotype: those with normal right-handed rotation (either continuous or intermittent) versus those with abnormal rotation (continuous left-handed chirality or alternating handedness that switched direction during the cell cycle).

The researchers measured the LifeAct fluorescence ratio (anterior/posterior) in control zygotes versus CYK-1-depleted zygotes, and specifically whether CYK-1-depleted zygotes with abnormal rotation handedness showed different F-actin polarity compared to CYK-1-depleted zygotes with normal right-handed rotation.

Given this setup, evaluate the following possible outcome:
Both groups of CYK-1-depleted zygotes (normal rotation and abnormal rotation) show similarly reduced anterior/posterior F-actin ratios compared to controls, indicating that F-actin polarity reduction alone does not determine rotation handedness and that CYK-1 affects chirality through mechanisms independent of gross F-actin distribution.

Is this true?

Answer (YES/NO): NO